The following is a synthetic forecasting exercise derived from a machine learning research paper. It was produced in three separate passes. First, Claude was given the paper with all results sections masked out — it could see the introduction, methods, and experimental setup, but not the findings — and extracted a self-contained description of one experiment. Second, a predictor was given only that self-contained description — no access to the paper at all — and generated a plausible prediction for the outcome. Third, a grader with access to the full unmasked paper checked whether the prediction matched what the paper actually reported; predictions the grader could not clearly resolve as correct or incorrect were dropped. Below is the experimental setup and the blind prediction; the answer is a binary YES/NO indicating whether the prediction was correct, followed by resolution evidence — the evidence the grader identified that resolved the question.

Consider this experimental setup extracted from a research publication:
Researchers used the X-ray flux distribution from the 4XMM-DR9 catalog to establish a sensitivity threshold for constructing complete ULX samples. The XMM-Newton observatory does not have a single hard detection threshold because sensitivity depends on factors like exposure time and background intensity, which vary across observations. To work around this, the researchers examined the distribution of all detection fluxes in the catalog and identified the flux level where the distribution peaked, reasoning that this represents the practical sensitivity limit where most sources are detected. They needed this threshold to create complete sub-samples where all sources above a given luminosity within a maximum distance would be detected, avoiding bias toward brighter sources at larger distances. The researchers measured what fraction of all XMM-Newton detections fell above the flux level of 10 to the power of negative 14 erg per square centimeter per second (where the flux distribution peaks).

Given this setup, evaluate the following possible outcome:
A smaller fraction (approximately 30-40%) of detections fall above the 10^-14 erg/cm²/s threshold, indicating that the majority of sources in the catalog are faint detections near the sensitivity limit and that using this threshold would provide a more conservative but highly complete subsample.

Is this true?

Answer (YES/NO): NO